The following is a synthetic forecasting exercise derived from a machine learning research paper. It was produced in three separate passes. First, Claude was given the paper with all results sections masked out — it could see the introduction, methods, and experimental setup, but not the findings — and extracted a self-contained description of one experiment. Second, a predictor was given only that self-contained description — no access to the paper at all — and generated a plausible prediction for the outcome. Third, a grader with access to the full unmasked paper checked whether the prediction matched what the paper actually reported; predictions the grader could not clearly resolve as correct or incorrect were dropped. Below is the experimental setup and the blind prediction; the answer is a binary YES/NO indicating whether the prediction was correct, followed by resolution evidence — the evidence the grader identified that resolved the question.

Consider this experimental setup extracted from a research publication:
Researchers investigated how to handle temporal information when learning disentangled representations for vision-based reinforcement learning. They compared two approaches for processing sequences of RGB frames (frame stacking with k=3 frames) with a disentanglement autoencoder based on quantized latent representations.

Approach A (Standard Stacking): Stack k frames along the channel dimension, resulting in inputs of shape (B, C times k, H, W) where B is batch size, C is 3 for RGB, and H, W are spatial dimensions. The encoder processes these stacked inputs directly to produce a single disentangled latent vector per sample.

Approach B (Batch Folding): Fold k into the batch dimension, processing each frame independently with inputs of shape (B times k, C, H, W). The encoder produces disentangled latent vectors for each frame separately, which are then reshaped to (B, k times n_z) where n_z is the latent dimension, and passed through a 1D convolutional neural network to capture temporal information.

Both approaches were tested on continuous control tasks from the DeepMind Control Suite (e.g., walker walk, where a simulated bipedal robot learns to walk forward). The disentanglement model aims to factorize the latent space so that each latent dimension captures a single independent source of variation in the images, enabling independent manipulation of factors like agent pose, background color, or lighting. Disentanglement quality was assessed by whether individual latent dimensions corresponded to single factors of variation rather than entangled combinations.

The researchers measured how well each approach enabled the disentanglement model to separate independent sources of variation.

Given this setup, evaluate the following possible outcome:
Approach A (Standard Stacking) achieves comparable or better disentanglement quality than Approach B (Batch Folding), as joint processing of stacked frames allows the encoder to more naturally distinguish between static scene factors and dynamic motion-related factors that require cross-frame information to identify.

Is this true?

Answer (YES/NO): NO